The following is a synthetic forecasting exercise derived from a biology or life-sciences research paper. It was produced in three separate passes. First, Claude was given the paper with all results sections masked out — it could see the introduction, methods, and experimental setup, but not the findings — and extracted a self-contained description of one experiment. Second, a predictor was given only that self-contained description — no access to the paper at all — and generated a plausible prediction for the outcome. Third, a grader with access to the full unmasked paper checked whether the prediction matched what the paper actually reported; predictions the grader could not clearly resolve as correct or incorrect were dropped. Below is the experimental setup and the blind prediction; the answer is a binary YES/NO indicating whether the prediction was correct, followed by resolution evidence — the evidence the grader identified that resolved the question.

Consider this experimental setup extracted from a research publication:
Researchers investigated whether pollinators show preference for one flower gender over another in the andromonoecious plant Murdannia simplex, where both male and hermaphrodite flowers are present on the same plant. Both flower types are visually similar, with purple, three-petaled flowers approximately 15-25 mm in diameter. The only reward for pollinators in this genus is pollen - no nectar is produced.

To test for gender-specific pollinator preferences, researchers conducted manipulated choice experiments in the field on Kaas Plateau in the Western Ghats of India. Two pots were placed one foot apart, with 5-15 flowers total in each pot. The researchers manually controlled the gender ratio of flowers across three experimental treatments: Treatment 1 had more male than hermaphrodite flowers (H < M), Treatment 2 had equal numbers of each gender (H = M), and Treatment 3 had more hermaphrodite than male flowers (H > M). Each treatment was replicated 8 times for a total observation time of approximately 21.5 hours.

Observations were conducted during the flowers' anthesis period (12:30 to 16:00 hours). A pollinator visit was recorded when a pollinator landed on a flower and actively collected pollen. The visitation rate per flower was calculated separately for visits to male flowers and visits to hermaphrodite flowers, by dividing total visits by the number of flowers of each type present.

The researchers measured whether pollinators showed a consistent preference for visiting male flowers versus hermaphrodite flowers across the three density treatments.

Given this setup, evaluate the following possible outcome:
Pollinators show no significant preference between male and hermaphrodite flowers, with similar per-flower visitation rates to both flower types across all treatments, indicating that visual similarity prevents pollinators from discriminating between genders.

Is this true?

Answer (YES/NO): NO